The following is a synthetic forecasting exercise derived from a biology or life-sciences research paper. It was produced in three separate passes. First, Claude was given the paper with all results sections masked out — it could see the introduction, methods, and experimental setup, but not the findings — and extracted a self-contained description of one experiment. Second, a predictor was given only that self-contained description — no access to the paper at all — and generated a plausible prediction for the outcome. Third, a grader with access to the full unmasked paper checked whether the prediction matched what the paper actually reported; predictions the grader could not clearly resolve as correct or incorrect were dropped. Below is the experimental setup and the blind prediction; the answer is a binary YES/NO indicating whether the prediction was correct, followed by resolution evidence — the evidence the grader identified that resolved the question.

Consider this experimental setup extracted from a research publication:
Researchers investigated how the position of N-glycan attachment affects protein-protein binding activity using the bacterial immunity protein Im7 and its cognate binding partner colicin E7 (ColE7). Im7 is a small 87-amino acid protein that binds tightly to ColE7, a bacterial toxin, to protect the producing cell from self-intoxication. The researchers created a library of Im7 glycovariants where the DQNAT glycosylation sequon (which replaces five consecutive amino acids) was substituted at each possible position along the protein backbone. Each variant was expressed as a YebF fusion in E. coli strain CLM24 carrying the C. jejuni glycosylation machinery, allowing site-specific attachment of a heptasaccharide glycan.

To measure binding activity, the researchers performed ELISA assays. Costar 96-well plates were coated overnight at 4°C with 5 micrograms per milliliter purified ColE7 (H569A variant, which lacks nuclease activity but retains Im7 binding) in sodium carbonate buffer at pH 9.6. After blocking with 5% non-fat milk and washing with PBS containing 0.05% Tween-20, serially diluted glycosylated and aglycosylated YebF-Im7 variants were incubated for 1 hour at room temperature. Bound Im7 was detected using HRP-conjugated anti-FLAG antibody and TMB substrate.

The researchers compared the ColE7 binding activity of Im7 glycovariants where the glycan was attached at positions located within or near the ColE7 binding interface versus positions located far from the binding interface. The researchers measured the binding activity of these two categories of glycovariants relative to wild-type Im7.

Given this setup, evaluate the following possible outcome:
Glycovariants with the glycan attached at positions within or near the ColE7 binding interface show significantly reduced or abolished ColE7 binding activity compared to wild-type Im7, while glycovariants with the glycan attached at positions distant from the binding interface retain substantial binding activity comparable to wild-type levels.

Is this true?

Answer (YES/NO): NO